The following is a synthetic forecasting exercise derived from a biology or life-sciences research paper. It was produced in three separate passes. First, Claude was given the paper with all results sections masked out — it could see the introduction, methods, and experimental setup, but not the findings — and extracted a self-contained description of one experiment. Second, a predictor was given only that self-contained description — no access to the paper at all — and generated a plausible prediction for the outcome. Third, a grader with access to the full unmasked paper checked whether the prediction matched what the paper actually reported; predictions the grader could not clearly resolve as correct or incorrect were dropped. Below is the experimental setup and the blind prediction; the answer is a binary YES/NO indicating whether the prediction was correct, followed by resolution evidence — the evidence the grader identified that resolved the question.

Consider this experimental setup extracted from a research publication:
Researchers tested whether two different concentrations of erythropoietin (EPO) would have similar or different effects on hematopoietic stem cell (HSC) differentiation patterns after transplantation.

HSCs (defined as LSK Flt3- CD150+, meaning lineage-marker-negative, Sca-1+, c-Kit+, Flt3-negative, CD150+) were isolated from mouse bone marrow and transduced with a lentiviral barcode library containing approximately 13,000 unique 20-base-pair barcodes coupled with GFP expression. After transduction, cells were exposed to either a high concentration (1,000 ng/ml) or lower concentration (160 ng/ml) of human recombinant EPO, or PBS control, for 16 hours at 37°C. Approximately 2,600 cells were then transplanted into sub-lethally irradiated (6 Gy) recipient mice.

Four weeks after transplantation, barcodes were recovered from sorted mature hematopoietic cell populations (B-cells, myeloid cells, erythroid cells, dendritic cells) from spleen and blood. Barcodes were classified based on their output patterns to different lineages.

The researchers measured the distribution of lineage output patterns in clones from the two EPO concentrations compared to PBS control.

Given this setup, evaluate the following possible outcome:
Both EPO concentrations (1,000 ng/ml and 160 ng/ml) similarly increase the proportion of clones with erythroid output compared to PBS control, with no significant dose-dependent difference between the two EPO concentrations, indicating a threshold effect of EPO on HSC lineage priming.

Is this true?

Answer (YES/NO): NO